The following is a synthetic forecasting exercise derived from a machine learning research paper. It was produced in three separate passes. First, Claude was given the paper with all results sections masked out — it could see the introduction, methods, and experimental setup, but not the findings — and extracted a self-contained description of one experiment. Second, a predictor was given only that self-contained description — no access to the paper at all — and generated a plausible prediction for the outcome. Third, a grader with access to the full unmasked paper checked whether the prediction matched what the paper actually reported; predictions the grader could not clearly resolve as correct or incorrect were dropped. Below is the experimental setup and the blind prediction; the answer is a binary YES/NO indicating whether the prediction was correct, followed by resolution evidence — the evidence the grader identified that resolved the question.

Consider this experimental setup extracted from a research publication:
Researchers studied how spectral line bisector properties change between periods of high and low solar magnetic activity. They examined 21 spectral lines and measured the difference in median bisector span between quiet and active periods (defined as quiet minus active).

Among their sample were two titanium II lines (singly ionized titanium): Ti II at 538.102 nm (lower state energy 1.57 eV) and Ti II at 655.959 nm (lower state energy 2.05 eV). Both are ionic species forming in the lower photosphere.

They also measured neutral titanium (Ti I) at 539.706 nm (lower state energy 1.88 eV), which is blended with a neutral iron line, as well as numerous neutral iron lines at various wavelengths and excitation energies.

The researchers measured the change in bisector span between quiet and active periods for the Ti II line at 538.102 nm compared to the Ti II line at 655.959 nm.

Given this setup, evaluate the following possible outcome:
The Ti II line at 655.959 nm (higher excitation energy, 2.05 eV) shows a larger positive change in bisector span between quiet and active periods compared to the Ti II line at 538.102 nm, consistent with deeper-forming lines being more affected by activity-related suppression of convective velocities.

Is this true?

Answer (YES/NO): NO